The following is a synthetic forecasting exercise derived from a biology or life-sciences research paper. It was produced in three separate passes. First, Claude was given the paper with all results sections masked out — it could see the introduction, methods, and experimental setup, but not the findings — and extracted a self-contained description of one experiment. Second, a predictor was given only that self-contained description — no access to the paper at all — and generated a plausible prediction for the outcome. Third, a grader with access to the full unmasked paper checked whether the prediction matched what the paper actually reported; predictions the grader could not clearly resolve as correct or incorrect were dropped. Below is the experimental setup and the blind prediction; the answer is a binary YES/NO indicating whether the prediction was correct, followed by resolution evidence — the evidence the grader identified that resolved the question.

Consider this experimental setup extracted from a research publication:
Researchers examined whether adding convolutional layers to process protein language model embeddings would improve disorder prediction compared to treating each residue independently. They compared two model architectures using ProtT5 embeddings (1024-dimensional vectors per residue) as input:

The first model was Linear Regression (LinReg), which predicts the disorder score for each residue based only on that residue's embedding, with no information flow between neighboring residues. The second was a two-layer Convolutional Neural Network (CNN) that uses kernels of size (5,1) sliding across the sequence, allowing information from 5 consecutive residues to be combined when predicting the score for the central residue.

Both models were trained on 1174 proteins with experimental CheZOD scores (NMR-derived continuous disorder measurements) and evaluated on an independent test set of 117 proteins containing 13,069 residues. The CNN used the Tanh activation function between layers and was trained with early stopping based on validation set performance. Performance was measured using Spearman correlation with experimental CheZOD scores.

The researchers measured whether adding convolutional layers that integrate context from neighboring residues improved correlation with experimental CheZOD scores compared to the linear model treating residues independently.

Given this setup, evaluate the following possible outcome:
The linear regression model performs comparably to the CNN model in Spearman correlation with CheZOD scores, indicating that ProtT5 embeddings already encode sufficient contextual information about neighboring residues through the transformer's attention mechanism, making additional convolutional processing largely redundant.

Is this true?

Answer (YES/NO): YES